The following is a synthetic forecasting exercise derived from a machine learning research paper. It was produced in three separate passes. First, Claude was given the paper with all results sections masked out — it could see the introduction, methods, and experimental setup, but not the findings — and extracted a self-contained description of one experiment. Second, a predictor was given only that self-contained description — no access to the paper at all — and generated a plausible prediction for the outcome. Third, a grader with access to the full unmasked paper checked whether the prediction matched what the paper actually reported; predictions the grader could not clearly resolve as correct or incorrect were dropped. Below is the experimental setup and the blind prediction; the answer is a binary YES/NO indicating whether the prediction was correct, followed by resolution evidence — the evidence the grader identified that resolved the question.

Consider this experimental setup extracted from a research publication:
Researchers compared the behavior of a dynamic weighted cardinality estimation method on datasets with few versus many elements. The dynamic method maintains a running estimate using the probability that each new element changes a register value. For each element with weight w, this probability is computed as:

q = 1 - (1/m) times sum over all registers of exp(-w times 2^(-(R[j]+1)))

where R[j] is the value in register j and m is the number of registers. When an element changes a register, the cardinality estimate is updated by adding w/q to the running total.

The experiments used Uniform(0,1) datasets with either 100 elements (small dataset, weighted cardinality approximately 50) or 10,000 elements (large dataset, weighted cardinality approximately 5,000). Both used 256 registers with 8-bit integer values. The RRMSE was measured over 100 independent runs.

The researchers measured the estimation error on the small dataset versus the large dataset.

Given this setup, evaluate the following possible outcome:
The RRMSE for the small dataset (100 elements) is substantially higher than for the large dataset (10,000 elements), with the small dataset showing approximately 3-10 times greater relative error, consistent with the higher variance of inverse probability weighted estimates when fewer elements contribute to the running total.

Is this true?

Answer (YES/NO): NO